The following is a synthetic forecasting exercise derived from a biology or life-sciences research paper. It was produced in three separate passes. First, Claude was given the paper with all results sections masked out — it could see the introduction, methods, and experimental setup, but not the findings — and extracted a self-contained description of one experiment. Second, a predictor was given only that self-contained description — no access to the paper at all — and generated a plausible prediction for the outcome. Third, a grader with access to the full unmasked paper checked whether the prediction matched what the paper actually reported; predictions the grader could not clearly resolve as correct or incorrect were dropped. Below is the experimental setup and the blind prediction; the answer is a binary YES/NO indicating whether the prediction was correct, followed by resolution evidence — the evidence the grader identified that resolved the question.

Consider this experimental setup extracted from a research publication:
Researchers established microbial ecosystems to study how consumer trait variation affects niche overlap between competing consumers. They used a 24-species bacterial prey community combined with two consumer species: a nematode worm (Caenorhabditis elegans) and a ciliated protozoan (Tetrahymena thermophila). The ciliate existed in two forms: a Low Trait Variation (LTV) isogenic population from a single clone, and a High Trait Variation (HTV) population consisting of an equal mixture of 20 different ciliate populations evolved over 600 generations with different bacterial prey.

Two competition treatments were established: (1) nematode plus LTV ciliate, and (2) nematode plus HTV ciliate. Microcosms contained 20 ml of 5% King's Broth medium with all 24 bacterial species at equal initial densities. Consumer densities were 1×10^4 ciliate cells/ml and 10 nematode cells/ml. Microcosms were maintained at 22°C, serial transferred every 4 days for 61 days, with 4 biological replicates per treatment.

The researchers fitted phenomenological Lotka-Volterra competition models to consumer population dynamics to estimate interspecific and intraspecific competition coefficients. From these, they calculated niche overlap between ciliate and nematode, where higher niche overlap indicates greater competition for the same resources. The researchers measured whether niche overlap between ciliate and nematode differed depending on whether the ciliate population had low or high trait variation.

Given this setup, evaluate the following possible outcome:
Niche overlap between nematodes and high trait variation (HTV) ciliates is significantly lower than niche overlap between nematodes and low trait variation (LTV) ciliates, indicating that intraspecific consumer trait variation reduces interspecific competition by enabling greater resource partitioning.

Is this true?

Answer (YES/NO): NO